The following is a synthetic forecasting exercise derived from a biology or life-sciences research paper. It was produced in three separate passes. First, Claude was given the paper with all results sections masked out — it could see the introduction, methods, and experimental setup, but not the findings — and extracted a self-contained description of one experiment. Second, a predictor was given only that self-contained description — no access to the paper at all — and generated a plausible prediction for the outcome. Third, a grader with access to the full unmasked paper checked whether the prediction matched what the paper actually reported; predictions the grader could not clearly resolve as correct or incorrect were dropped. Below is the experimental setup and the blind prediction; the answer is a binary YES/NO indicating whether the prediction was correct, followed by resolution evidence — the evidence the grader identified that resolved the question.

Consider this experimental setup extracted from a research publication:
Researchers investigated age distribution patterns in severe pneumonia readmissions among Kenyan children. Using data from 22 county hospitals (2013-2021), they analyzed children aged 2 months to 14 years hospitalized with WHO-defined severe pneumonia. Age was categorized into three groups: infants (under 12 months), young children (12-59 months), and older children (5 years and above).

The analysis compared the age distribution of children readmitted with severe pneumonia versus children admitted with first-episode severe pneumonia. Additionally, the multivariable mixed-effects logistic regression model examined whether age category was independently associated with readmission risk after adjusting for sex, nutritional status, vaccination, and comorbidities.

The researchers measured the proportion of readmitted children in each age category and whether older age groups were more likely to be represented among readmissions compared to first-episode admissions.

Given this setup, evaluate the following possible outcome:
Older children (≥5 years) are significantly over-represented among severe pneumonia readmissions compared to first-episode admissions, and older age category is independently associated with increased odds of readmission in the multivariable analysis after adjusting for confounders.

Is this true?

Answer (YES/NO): YES